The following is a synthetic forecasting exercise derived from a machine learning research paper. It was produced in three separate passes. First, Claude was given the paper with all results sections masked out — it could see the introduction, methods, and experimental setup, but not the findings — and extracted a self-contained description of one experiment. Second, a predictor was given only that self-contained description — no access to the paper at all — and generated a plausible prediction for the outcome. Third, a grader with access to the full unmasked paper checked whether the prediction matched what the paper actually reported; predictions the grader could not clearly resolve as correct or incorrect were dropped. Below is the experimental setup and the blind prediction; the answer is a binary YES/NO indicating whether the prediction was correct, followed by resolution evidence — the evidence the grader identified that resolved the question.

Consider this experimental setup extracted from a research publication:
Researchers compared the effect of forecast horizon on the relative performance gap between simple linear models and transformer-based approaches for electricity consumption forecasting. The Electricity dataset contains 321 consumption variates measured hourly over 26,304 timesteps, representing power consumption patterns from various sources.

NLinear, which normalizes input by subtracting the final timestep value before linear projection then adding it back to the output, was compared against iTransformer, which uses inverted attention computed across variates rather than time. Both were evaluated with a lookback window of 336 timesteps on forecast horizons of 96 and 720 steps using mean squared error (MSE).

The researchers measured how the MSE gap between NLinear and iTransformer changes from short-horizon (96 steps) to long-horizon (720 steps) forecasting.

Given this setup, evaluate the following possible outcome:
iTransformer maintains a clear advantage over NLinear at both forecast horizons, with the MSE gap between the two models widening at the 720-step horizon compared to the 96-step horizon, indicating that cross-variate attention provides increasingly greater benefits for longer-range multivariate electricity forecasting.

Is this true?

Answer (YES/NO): NO